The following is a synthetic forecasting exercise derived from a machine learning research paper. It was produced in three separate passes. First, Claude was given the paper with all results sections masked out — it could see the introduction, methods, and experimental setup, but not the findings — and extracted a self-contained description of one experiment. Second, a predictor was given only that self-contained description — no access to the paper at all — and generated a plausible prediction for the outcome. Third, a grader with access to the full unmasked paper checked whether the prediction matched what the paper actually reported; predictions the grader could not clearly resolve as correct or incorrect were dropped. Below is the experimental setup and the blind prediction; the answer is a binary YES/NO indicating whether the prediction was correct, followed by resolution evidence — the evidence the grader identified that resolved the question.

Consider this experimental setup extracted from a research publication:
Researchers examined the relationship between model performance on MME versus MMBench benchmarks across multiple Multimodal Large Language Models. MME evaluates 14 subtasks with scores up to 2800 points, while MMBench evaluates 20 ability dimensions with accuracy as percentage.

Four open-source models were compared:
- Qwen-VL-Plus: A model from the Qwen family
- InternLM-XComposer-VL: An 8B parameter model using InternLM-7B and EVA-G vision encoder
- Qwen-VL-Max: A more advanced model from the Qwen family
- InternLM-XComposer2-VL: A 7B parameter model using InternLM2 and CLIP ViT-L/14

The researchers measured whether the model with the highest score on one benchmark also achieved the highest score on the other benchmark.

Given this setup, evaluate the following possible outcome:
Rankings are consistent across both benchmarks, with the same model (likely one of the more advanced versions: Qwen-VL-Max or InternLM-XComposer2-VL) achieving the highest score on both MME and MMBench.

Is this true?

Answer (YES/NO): NO